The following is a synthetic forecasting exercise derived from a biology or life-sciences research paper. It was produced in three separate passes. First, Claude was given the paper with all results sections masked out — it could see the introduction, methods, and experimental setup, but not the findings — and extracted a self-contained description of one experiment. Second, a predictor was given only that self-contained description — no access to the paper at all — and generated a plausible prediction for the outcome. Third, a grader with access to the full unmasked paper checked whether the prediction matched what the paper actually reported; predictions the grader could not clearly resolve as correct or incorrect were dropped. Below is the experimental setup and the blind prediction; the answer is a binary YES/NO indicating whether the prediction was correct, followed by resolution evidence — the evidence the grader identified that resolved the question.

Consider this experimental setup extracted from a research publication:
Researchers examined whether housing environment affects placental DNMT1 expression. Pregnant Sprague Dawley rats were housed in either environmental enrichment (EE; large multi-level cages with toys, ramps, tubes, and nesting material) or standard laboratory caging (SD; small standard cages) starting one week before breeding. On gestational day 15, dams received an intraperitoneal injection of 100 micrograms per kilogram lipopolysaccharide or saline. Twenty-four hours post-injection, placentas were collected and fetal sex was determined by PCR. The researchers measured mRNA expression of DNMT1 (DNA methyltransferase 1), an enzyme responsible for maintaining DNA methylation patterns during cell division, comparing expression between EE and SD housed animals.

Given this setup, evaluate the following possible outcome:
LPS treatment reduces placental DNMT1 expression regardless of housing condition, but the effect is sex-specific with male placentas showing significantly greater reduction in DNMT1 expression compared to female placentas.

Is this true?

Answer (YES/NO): NO